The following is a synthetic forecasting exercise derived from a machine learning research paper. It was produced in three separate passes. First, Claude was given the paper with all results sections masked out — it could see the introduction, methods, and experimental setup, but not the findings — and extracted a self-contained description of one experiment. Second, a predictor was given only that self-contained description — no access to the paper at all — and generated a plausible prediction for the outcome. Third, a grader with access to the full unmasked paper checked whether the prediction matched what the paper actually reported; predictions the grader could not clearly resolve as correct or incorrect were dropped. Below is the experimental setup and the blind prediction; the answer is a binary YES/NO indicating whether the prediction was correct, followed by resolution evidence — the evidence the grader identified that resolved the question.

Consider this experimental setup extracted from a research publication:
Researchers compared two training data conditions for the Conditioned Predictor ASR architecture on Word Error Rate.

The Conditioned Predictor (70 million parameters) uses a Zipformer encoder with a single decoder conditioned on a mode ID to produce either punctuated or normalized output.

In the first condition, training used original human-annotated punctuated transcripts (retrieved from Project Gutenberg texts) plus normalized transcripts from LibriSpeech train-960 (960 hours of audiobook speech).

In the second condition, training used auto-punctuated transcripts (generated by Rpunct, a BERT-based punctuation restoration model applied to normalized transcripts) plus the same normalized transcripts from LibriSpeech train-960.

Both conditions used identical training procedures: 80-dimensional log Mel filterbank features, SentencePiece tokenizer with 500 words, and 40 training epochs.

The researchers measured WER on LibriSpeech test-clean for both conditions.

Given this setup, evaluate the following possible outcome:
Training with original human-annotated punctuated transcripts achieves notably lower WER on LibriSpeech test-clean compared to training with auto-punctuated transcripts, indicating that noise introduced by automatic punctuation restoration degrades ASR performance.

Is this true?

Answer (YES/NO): NO